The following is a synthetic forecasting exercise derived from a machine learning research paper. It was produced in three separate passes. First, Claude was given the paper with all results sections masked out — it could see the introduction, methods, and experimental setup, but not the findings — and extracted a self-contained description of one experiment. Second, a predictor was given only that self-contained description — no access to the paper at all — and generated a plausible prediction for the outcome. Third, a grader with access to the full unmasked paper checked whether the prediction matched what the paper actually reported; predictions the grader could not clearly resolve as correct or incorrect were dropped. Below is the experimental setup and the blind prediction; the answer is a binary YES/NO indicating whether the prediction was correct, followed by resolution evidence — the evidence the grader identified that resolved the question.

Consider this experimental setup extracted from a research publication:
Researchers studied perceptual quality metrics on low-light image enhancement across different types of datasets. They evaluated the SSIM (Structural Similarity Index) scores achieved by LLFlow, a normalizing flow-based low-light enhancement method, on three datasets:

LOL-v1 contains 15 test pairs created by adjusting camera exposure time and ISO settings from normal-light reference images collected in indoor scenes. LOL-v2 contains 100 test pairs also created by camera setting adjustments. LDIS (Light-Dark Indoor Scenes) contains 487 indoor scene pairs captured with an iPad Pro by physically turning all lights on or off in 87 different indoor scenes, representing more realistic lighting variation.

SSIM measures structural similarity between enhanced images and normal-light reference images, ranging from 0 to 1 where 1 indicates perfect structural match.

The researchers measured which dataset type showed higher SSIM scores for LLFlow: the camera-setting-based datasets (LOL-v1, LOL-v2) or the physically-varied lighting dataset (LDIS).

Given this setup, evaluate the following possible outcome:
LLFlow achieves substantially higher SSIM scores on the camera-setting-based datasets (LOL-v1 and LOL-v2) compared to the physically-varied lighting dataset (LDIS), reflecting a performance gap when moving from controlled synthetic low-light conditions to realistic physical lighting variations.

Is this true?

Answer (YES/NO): YES